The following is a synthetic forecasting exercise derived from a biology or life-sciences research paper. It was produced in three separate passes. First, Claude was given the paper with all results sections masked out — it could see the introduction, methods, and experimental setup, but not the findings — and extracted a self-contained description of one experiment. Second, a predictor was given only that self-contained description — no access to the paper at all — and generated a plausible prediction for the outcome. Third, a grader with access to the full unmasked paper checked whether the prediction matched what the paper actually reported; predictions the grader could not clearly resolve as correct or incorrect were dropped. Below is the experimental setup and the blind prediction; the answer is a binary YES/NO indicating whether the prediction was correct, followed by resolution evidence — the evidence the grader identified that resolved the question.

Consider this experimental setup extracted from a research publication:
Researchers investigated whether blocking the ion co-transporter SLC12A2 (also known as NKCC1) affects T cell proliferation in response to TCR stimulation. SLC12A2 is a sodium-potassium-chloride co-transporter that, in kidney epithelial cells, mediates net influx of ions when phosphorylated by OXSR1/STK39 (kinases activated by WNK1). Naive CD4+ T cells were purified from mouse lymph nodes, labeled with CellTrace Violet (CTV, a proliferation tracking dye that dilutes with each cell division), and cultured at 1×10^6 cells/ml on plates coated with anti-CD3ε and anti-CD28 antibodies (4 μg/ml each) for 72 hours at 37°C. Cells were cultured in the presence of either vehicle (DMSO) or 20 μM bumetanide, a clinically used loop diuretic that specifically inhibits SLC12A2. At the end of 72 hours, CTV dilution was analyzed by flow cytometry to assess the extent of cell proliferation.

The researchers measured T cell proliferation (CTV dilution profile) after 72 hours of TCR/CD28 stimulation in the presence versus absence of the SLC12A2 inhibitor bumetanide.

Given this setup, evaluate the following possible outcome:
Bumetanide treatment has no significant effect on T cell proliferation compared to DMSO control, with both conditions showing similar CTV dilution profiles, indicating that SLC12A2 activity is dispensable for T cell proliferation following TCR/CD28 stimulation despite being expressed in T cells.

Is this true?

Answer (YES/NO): YES